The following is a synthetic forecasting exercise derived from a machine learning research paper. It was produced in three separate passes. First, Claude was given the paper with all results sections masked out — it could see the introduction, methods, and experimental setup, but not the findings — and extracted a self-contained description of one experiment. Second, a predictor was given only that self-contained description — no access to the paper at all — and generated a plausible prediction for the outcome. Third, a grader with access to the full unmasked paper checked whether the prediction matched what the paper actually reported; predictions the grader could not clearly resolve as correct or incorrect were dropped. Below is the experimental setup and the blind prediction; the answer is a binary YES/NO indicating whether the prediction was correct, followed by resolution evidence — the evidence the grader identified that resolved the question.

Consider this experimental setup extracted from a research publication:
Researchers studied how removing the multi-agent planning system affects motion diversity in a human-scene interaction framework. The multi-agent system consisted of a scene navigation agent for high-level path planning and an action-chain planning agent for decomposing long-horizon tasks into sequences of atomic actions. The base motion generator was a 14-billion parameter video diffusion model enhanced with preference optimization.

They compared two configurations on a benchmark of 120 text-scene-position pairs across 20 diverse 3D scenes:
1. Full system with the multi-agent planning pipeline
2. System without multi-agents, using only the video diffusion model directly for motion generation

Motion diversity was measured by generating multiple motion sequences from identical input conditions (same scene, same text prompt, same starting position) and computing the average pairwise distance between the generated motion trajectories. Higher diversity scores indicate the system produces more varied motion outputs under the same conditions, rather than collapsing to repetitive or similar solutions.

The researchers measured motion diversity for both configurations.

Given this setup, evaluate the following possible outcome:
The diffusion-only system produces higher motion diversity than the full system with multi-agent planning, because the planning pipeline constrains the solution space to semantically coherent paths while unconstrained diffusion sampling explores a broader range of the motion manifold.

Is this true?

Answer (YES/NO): YES